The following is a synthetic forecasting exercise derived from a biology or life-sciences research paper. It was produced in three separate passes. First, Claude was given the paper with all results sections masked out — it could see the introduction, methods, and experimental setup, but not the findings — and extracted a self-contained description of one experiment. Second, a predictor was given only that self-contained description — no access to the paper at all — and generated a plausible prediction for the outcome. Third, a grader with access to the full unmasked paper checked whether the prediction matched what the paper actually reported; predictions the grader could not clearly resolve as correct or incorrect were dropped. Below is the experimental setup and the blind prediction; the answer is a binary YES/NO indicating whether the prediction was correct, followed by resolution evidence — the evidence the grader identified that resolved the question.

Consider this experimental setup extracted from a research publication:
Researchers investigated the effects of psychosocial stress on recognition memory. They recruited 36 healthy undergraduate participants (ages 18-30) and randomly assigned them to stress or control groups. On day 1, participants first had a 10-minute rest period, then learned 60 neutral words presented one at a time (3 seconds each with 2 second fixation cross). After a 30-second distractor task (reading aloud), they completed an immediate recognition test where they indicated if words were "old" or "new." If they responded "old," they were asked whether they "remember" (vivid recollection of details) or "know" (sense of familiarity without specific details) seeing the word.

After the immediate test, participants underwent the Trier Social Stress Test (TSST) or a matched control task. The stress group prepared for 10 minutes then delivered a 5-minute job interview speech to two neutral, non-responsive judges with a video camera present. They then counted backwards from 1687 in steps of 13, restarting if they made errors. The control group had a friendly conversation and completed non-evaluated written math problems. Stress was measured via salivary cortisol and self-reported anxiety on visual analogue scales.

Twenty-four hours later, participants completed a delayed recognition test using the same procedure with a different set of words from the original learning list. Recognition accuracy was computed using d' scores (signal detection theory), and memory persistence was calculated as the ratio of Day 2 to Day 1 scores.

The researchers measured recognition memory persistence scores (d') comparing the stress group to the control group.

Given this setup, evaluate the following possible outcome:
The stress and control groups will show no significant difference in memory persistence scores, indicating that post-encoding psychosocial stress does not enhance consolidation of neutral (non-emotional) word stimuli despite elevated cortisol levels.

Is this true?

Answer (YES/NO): YES